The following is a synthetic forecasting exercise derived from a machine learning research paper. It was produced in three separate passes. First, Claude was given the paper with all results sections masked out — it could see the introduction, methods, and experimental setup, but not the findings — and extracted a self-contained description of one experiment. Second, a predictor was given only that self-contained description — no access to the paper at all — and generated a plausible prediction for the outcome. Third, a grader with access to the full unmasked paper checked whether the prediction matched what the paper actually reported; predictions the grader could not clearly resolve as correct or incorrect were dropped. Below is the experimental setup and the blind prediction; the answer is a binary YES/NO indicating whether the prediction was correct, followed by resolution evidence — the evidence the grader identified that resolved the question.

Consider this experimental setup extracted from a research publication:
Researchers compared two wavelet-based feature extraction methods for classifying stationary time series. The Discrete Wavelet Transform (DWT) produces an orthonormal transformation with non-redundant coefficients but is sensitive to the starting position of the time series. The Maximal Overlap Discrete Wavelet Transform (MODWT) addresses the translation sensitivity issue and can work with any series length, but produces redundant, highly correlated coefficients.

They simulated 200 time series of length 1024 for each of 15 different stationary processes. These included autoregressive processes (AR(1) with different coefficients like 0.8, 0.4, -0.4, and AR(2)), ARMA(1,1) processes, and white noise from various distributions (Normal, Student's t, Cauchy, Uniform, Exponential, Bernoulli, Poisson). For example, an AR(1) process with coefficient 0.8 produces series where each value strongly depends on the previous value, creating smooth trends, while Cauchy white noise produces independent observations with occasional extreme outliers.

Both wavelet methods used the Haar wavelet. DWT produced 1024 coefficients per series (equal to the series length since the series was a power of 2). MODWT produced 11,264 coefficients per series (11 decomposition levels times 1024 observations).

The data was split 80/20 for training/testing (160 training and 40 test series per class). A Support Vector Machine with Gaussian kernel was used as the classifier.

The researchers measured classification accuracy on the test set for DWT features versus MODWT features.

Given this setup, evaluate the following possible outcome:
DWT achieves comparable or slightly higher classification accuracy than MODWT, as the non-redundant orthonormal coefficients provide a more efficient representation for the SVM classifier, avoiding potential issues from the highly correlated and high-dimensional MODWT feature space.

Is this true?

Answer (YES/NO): NO